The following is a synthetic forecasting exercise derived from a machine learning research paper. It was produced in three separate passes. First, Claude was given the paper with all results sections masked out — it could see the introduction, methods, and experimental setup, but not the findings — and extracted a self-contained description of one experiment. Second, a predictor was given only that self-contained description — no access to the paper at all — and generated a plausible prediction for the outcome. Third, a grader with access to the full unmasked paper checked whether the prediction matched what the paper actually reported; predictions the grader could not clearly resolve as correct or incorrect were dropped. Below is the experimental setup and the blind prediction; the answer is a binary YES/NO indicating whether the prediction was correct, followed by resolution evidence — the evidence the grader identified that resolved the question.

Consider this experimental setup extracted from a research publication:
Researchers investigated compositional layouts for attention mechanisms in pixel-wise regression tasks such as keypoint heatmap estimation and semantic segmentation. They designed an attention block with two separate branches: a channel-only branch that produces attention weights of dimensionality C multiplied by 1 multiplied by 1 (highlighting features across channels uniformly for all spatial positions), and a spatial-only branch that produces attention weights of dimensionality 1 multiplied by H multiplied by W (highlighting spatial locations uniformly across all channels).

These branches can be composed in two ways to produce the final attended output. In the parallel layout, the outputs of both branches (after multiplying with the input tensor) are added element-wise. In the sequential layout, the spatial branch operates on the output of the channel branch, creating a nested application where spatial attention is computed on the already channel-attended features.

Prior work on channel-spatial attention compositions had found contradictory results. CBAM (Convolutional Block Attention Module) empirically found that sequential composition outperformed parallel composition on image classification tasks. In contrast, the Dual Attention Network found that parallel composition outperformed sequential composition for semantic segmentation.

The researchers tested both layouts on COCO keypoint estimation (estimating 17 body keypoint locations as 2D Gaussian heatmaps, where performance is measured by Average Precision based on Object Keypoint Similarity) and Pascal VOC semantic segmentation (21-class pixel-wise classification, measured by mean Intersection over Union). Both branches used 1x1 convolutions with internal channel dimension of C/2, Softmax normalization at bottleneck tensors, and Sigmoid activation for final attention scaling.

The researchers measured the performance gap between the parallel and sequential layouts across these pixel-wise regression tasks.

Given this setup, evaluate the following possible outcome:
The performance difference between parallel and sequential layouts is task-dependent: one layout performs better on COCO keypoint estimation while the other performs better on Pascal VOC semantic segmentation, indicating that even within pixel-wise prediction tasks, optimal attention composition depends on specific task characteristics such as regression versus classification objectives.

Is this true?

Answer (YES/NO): NO